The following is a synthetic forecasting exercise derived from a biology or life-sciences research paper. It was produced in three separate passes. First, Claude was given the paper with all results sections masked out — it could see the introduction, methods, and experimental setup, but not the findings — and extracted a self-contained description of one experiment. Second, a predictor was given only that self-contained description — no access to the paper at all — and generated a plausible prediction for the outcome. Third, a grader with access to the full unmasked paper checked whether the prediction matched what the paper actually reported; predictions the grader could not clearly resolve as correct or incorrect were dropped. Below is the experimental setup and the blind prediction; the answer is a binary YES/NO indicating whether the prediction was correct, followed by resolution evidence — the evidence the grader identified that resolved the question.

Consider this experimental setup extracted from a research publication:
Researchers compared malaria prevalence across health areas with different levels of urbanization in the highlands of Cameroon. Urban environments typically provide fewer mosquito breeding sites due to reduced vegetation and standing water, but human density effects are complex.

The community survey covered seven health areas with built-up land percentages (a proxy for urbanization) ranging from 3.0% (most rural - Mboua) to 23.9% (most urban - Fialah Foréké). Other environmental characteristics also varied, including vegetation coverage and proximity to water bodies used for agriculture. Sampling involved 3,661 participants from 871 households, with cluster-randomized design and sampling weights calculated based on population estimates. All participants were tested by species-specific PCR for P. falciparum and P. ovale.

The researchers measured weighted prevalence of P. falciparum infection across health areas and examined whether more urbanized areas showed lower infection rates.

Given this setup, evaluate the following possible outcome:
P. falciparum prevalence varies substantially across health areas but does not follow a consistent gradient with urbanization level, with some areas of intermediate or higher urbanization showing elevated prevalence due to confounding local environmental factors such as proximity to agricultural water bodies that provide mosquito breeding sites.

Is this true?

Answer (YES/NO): NO